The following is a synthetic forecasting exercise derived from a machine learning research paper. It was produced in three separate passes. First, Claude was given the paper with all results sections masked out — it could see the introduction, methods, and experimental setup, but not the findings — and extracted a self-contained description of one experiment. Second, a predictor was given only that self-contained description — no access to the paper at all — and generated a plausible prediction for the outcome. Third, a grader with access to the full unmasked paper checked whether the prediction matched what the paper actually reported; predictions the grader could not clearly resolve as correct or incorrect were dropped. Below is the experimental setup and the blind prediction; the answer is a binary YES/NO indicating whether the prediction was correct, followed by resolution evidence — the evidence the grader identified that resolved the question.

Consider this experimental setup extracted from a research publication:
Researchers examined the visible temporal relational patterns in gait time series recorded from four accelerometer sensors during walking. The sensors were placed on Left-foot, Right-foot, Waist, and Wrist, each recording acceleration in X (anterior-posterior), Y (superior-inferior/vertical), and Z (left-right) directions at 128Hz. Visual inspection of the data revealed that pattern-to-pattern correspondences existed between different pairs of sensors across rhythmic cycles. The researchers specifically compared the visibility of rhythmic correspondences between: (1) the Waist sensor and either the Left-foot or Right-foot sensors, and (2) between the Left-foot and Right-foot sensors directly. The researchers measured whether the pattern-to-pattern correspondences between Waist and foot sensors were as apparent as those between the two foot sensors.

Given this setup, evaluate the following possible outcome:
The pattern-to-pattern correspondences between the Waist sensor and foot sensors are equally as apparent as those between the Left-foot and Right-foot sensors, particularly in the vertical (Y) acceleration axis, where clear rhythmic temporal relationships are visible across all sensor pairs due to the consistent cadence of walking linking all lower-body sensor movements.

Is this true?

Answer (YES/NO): NO